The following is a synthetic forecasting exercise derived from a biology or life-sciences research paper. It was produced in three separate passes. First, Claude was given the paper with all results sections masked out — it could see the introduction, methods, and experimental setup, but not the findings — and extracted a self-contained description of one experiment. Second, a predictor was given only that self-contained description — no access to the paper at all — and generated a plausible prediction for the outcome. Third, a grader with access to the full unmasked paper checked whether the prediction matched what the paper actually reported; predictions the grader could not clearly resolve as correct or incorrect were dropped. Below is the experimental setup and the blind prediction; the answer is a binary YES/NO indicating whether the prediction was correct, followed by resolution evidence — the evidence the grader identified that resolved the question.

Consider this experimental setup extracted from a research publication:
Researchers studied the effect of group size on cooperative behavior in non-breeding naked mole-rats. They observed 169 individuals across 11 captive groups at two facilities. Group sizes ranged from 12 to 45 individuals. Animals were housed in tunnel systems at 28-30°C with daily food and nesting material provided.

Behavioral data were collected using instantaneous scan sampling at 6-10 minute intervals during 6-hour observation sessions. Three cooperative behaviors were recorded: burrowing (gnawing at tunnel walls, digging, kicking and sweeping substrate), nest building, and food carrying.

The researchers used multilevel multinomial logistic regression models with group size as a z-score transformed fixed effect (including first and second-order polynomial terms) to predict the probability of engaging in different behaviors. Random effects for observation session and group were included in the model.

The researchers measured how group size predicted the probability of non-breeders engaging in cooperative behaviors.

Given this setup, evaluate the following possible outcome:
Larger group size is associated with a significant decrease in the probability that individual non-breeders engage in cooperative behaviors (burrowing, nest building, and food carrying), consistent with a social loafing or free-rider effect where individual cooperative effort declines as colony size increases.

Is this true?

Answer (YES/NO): NO